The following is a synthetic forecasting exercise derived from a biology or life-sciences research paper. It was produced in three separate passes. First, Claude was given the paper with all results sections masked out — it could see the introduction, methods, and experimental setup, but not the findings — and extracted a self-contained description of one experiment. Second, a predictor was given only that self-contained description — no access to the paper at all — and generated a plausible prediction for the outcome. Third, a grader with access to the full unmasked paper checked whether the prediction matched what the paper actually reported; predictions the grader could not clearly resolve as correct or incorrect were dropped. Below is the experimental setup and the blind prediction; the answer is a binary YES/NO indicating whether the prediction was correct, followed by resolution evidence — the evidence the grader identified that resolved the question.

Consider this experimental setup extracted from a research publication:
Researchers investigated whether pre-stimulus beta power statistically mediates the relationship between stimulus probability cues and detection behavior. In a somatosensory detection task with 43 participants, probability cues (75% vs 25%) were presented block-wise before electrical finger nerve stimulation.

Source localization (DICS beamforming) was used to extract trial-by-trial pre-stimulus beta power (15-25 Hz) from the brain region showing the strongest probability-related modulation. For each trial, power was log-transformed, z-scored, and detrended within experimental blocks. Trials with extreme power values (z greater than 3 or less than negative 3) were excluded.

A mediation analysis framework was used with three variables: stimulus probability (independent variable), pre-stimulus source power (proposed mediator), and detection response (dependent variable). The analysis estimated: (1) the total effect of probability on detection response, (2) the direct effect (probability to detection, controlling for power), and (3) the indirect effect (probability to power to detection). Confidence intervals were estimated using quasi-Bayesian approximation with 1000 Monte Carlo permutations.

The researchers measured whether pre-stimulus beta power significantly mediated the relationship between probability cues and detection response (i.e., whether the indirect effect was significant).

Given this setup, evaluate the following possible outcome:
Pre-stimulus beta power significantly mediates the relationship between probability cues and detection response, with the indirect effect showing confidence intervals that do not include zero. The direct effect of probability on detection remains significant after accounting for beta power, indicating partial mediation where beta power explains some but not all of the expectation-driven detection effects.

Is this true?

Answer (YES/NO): YES